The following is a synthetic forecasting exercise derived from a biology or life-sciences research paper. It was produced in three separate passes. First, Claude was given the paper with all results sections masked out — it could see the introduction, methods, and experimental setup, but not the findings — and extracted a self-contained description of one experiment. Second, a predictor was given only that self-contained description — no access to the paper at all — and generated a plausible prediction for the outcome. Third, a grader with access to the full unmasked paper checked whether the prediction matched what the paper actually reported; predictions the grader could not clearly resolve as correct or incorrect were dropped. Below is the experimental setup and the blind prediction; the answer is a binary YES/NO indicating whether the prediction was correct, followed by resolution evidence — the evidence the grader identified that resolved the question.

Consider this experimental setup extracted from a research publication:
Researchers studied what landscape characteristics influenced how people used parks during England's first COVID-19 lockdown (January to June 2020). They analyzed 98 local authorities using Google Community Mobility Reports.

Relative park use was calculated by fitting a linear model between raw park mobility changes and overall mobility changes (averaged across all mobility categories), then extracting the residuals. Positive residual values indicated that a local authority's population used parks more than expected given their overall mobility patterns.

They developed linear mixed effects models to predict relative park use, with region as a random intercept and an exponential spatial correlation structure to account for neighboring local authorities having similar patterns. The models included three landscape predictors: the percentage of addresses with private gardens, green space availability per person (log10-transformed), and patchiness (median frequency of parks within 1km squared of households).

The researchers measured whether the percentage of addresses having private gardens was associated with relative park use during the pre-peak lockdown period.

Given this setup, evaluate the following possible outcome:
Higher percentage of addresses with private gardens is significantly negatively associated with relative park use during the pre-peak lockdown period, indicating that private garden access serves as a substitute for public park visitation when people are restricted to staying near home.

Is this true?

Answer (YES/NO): NO